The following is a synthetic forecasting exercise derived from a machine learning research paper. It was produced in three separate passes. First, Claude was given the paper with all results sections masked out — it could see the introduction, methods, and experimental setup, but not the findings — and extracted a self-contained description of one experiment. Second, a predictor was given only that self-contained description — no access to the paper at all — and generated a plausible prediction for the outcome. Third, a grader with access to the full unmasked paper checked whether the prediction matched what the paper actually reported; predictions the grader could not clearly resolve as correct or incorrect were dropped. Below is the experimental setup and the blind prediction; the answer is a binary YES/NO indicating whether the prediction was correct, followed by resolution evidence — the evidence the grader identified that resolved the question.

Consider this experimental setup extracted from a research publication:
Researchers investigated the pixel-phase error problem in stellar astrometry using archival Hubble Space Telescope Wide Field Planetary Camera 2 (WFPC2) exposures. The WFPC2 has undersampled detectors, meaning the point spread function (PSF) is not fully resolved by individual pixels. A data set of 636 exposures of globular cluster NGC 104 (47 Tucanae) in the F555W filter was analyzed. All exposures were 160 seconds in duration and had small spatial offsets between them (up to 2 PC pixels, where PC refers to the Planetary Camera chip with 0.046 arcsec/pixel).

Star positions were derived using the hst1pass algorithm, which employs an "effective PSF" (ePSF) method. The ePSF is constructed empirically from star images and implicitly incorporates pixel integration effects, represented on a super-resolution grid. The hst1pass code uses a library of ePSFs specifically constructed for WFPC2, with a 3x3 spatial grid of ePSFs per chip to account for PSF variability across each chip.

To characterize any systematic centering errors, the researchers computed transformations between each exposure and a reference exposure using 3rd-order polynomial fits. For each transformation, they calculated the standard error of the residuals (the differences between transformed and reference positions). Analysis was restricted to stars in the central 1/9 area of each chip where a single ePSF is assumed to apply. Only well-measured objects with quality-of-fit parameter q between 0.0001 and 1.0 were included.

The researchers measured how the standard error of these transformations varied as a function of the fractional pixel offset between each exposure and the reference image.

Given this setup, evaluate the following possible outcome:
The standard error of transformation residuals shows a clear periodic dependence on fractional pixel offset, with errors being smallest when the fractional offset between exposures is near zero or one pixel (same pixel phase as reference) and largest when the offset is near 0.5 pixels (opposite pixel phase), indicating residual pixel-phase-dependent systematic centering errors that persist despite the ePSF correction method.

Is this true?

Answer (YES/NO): YES